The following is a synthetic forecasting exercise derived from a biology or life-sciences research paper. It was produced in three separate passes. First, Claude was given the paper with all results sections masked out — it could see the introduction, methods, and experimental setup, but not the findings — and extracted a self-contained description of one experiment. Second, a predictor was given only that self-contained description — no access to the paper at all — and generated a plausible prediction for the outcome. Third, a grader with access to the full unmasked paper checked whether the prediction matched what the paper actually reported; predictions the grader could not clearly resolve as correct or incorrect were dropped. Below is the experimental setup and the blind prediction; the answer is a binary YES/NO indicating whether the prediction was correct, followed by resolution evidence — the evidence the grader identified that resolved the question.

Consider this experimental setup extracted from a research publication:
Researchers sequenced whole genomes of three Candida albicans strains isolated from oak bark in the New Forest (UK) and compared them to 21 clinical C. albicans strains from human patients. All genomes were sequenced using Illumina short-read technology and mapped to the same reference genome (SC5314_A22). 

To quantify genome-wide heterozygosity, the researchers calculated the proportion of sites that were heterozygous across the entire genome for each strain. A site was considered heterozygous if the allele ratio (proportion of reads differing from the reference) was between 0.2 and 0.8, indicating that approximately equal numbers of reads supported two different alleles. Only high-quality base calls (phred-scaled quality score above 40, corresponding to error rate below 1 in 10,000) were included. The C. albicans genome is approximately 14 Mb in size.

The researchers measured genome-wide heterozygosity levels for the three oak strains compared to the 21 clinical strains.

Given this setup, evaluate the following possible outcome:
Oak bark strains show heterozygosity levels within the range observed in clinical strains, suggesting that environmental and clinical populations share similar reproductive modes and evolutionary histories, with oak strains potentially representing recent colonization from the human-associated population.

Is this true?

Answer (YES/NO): NO